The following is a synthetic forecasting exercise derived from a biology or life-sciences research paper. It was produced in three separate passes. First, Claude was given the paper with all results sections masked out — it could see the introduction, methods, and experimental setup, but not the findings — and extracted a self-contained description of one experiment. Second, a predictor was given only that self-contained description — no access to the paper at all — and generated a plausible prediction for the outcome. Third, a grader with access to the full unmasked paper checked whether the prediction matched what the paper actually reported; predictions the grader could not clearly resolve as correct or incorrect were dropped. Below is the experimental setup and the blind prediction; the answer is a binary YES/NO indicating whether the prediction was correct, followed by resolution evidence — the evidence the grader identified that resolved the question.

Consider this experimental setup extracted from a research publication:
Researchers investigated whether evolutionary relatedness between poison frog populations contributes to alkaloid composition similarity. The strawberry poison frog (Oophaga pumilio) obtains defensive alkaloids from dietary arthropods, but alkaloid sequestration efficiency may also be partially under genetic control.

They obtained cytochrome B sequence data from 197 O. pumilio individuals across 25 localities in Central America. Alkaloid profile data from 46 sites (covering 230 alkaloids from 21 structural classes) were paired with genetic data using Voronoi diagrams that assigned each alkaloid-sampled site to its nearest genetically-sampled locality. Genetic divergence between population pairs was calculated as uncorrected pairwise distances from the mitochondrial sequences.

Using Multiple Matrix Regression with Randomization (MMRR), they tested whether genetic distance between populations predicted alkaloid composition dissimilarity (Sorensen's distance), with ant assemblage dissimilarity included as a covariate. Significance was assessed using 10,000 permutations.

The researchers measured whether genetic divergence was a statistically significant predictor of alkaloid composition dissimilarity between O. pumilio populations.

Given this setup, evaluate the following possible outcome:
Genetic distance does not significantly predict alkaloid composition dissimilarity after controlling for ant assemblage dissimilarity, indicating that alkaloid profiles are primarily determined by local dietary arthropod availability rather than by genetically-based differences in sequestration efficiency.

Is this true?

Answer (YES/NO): NO